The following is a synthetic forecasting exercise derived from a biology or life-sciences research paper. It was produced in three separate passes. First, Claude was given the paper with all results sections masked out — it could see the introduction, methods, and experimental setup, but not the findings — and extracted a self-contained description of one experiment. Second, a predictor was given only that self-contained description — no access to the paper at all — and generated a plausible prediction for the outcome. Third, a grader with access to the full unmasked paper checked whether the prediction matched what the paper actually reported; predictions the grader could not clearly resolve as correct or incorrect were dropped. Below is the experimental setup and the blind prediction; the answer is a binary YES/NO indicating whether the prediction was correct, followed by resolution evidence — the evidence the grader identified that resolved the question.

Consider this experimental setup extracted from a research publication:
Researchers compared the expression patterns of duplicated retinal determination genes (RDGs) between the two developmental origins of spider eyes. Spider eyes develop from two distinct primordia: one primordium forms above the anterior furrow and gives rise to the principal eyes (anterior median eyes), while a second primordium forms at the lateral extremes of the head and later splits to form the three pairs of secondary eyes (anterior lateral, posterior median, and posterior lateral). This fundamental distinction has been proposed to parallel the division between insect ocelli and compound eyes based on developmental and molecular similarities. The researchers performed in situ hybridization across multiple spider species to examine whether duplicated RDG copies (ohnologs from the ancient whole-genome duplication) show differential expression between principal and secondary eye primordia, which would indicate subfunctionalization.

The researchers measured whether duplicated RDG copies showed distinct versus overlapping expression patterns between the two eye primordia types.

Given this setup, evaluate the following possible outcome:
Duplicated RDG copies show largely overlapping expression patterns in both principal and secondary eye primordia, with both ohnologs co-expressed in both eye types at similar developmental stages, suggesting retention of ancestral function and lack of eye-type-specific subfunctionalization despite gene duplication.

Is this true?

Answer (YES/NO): NO